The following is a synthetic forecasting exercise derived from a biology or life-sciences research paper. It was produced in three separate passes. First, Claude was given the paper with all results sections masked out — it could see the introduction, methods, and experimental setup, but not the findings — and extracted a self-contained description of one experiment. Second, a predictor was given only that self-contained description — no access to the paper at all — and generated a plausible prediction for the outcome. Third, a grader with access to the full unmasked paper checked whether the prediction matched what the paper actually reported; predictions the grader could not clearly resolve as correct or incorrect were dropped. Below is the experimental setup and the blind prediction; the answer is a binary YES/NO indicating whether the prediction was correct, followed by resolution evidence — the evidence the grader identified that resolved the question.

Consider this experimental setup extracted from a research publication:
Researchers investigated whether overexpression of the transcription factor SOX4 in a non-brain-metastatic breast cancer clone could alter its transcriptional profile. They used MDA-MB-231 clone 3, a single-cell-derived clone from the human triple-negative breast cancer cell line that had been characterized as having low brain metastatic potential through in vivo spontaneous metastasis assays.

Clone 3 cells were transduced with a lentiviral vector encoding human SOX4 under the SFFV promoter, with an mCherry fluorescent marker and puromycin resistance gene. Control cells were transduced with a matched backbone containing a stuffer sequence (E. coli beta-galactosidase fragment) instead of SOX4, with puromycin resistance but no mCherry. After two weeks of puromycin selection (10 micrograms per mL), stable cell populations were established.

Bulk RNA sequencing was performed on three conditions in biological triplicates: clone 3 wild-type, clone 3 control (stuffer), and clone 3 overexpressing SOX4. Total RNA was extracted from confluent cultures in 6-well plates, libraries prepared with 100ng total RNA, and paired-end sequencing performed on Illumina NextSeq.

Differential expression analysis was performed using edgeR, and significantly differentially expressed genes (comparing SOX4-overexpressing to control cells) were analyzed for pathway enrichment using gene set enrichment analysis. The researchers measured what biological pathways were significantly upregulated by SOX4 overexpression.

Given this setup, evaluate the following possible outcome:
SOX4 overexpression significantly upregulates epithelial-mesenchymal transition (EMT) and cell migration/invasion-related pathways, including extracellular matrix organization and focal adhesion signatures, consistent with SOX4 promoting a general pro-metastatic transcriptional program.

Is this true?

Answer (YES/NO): NO